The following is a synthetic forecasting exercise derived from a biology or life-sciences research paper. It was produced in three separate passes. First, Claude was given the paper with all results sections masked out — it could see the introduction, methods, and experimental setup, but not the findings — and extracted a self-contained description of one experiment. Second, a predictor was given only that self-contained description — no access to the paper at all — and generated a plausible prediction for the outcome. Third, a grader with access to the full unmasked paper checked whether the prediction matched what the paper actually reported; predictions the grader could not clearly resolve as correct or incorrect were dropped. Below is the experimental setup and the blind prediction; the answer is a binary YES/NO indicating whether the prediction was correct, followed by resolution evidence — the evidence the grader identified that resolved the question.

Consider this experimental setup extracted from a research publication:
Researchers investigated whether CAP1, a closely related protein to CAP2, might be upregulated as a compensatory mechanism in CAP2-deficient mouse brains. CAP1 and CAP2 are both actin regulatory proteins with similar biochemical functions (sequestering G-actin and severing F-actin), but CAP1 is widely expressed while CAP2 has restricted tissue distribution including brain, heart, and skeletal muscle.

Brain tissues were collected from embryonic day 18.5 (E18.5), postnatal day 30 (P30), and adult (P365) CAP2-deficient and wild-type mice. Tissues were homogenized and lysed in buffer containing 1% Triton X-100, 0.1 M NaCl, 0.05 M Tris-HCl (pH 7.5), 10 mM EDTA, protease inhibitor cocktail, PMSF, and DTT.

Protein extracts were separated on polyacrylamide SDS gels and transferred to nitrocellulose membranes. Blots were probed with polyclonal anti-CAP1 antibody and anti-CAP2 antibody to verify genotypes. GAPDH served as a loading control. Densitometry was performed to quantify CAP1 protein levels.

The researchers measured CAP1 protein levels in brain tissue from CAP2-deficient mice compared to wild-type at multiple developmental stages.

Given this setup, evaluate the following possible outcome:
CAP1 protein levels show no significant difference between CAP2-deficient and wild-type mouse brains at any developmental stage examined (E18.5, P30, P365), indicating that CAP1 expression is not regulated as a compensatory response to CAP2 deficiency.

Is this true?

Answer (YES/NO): NO